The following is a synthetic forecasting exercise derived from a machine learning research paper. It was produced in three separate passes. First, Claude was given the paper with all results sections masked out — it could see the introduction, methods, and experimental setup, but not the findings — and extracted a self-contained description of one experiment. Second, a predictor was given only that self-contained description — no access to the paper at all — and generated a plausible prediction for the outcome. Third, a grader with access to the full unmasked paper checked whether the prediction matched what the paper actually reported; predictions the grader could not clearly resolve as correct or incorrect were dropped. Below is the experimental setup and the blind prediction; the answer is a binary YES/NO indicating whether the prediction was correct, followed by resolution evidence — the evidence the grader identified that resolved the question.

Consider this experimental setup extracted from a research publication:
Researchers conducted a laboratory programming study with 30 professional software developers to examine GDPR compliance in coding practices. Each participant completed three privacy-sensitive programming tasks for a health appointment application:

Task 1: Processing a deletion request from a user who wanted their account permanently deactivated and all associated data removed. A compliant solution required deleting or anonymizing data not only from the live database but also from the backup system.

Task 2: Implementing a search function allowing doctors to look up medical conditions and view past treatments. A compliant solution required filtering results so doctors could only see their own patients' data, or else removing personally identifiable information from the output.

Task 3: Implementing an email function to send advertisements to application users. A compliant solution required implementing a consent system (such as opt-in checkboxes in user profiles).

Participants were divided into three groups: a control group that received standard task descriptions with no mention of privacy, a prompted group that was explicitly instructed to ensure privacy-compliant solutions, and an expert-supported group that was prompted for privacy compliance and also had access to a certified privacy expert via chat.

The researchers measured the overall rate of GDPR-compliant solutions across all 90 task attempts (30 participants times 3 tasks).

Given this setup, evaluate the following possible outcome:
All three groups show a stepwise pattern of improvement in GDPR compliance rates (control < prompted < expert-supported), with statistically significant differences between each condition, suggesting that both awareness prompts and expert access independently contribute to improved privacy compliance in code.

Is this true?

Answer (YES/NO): NO